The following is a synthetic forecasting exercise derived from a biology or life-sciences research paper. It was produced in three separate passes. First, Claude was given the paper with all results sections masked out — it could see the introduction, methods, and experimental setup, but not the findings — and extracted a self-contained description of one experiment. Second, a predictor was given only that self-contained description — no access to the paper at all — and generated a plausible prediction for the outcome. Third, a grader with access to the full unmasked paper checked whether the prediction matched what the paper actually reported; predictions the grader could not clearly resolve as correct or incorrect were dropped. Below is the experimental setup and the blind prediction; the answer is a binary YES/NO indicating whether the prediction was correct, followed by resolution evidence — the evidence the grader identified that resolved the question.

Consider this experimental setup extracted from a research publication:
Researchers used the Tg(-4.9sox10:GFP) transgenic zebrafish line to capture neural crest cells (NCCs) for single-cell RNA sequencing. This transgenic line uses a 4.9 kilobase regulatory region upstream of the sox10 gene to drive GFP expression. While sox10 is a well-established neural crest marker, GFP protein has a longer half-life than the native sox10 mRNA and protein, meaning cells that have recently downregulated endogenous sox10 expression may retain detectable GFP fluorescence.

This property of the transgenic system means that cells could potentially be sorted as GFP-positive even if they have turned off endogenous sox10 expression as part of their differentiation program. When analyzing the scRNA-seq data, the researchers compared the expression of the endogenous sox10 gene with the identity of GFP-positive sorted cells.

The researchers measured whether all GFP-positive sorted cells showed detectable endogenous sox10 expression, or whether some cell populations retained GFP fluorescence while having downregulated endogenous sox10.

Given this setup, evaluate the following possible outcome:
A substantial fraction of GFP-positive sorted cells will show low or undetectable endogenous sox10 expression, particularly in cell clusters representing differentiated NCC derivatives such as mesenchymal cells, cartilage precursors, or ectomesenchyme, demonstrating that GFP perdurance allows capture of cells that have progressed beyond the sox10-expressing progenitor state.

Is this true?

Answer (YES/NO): YES